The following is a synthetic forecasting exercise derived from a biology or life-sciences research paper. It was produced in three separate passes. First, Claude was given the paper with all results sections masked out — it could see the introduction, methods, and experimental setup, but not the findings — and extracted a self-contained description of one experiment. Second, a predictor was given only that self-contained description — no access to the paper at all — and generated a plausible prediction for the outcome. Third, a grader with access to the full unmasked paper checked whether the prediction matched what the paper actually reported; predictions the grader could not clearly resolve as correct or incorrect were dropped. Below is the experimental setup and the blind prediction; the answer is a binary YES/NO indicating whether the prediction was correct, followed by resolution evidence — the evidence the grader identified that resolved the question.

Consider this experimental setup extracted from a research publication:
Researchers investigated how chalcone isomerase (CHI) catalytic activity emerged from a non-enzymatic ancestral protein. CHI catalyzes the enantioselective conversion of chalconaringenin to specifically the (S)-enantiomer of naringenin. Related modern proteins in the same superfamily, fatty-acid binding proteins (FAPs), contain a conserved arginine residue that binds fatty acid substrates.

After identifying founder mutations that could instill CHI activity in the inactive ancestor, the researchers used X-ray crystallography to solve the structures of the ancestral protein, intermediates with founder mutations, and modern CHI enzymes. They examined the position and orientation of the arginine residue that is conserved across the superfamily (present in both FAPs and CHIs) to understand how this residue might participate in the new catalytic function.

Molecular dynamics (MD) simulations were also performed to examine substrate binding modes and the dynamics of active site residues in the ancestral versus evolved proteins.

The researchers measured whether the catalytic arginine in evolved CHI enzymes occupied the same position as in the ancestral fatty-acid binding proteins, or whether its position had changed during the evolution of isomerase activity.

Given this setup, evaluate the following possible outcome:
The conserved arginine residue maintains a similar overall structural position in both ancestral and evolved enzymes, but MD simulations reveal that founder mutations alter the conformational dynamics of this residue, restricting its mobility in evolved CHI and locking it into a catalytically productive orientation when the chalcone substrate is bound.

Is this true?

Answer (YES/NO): NO